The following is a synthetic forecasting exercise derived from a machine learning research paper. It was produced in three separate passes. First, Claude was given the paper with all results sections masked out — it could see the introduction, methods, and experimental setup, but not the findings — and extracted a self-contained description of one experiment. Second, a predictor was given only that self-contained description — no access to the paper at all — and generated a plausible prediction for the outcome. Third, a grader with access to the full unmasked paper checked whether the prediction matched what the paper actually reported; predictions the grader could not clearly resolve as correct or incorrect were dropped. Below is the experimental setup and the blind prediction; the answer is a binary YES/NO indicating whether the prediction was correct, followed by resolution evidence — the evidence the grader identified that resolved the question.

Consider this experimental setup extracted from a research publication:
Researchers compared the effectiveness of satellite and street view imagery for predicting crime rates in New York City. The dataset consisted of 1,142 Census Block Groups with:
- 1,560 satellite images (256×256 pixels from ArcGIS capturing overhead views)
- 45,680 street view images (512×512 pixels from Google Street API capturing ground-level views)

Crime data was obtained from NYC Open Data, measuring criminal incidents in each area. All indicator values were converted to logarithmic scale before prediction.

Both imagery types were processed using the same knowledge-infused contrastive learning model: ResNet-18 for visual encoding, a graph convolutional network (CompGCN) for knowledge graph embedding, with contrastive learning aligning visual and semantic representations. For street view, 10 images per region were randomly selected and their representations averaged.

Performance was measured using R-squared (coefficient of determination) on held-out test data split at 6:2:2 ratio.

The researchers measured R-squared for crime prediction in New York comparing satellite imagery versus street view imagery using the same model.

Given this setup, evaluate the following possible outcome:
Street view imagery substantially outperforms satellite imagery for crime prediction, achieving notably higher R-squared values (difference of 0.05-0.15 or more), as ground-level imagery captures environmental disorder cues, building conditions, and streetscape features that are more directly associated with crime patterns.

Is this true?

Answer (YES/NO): NO